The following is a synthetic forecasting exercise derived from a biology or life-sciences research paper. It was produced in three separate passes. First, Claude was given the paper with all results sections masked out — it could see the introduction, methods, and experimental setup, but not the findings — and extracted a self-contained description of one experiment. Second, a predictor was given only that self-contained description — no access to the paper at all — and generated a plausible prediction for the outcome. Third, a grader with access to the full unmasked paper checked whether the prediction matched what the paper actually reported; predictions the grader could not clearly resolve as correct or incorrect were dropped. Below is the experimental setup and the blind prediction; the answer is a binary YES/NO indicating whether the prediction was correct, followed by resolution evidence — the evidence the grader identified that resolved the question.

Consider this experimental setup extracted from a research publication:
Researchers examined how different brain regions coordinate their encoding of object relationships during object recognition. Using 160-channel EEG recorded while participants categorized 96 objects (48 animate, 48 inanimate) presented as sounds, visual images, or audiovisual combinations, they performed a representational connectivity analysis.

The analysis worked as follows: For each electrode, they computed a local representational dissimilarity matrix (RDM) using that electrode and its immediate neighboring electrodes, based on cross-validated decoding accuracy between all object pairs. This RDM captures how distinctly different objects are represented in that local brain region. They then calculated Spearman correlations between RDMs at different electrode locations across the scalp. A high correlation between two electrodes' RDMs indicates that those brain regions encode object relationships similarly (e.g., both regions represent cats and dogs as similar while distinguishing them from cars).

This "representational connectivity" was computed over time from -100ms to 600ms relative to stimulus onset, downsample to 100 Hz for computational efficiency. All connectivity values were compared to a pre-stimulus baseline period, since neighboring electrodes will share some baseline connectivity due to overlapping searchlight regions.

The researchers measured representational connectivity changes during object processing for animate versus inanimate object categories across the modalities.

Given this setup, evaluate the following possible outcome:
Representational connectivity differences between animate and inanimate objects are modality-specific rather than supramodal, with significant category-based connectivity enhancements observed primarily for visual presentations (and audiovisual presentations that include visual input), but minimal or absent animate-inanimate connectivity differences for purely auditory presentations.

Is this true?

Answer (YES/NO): NO